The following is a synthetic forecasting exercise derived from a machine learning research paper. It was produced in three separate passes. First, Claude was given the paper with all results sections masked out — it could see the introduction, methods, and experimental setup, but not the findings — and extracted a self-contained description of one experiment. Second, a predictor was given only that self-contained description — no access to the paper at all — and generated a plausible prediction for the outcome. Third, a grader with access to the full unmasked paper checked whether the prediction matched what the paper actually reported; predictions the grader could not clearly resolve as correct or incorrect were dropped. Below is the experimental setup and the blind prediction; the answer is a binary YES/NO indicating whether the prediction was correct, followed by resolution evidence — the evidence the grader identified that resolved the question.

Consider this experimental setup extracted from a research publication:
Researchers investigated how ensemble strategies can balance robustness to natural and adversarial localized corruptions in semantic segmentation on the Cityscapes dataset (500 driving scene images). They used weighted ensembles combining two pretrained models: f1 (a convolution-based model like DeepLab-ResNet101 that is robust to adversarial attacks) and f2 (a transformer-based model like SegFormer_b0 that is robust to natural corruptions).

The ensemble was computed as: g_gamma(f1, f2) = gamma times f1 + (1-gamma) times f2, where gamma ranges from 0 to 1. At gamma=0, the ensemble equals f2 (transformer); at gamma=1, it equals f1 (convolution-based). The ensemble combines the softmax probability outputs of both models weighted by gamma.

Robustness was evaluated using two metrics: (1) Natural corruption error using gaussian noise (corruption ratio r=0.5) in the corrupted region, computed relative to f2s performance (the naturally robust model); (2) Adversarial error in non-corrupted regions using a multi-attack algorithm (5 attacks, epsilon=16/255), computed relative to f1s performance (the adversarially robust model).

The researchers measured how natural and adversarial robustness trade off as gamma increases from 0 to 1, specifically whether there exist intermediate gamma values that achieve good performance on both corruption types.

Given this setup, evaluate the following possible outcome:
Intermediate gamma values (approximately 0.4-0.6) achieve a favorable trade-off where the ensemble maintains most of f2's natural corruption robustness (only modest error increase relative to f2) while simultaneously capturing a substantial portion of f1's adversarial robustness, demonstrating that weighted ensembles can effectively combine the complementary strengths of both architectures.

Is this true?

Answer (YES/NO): YES